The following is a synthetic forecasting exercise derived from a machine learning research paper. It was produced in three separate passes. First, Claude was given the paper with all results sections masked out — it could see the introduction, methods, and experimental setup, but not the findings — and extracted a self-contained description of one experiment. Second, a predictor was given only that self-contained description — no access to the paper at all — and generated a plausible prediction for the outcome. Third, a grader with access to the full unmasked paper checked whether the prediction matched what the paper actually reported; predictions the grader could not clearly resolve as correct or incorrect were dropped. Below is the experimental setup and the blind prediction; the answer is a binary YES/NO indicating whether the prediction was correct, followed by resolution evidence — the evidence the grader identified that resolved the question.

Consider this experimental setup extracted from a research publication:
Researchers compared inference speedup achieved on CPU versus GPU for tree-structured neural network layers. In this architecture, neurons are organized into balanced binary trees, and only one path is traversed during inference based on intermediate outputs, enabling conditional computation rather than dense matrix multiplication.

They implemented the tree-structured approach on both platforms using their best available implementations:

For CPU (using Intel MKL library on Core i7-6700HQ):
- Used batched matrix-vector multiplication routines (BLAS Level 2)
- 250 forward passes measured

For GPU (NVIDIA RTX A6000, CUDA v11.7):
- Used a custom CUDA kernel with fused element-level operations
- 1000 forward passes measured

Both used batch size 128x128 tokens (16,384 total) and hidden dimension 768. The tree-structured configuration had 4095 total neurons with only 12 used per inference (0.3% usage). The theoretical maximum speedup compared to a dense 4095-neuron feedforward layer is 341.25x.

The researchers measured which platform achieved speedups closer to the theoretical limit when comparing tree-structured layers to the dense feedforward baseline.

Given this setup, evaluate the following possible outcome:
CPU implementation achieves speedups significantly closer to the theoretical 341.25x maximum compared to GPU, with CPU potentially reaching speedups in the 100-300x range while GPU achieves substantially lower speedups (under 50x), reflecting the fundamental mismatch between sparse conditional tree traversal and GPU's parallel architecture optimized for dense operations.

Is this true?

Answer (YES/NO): NO